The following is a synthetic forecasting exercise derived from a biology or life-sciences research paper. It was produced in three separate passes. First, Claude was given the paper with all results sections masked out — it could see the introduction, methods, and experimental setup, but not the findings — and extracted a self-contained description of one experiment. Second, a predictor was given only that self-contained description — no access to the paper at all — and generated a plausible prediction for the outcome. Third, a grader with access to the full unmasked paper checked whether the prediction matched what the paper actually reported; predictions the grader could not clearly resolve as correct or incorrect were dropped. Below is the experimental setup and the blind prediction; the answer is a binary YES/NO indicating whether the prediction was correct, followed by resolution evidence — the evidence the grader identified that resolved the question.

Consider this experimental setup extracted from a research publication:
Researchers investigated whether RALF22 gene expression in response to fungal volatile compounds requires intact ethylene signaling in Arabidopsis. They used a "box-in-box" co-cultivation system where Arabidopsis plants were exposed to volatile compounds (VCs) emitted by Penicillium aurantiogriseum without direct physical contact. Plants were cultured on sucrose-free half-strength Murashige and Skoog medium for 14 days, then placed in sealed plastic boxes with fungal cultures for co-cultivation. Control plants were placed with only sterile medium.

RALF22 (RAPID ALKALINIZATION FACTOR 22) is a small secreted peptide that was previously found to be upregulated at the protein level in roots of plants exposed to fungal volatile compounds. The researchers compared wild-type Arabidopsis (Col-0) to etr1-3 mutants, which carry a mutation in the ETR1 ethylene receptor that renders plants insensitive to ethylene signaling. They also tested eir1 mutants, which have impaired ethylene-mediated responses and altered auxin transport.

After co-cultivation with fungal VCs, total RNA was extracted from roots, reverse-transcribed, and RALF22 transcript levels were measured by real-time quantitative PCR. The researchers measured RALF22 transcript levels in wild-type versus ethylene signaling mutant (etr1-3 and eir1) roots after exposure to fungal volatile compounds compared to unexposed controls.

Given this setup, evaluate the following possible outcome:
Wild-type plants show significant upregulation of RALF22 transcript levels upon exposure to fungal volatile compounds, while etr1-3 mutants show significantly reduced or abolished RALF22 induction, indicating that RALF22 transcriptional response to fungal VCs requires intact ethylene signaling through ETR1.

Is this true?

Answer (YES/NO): YES